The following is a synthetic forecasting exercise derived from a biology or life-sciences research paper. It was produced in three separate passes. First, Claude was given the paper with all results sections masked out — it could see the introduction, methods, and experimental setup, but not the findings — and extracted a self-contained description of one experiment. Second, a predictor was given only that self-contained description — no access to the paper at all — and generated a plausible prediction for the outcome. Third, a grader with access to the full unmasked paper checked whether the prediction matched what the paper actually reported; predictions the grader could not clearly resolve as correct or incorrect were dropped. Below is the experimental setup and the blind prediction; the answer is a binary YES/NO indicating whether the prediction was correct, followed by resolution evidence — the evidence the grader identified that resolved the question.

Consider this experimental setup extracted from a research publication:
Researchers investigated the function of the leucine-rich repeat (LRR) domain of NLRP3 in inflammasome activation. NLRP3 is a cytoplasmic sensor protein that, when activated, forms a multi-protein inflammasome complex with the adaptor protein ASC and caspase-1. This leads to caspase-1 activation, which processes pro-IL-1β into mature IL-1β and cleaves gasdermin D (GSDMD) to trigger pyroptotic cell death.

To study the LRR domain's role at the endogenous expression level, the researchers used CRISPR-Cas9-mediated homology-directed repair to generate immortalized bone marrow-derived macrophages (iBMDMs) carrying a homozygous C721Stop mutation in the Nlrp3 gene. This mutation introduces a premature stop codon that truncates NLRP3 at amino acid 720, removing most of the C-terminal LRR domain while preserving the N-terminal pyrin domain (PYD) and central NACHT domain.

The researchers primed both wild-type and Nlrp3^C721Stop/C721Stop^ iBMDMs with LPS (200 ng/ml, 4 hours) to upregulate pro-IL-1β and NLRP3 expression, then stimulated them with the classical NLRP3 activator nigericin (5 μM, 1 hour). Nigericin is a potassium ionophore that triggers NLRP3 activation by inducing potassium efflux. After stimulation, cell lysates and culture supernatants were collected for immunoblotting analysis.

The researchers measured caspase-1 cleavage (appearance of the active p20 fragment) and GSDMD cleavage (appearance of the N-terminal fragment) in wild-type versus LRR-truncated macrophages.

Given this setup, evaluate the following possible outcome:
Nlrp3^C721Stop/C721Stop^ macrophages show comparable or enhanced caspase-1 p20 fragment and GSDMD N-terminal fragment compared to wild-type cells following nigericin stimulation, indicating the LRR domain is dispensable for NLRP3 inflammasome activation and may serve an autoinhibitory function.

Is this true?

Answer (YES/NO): NO